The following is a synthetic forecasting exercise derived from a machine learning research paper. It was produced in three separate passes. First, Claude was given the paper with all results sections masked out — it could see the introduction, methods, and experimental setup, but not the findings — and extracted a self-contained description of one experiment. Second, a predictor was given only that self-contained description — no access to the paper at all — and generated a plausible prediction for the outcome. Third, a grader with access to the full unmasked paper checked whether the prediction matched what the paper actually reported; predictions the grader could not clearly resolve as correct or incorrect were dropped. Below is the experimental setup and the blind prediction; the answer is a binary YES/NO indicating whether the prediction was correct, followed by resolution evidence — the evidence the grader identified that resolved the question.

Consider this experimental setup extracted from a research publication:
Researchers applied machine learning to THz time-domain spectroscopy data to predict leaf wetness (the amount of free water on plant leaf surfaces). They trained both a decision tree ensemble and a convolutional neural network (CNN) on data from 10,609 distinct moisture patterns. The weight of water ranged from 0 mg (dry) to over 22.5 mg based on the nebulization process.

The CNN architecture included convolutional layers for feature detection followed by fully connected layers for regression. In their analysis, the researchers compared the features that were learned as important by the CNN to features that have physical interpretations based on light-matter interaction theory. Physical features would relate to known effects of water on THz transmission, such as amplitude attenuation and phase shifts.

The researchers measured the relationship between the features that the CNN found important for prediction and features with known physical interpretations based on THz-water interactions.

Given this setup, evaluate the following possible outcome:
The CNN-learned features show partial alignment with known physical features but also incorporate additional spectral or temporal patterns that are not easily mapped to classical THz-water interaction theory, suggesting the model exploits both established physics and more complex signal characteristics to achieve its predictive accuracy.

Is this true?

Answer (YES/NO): YES